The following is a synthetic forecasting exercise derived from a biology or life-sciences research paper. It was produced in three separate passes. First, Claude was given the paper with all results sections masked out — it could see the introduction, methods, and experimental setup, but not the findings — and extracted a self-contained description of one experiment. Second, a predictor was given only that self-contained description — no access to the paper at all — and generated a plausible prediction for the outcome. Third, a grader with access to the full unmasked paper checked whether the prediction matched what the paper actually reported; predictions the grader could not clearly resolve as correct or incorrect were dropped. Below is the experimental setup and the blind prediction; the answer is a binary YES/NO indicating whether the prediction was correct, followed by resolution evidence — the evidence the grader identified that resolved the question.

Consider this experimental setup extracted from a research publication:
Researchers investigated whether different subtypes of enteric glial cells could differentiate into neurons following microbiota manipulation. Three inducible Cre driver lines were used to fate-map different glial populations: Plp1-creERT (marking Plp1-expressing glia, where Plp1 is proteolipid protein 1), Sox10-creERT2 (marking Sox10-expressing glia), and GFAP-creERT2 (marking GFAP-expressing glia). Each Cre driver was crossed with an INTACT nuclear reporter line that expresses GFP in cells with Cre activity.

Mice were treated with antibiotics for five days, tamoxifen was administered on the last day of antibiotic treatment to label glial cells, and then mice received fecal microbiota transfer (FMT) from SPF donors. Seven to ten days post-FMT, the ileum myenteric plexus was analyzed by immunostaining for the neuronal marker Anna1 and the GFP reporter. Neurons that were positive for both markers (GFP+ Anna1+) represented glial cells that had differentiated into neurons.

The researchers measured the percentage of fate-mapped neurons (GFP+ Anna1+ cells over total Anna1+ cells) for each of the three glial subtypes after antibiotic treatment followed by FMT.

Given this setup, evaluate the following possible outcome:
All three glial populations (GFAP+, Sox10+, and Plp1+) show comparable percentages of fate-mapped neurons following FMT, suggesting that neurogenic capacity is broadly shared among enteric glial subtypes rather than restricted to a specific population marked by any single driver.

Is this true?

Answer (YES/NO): NO